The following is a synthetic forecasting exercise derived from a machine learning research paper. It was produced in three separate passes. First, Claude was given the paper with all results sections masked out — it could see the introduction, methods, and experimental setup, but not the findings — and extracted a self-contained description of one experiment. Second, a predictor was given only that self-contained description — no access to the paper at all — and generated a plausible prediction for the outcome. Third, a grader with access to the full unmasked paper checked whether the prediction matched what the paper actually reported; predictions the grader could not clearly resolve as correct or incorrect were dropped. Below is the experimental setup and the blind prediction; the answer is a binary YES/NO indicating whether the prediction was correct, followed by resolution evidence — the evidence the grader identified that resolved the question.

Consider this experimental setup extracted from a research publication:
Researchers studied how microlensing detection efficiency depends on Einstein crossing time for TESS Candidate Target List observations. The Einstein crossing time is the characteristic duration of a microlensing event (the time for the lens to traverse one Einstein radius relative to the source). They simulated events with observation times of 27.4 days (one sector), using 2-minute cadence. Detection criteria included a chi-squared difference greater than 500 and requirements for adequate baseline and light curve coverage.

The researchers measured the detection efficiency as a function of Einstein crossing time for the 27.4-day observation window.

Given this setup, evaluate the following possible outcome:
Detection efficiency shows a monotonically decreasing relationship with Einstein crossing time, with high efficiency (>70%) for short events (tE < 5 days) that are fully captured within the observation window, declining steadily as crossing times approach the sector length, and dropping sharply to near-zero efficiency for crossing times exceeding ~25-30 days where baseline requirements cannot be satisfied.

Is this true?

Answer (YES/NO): NO